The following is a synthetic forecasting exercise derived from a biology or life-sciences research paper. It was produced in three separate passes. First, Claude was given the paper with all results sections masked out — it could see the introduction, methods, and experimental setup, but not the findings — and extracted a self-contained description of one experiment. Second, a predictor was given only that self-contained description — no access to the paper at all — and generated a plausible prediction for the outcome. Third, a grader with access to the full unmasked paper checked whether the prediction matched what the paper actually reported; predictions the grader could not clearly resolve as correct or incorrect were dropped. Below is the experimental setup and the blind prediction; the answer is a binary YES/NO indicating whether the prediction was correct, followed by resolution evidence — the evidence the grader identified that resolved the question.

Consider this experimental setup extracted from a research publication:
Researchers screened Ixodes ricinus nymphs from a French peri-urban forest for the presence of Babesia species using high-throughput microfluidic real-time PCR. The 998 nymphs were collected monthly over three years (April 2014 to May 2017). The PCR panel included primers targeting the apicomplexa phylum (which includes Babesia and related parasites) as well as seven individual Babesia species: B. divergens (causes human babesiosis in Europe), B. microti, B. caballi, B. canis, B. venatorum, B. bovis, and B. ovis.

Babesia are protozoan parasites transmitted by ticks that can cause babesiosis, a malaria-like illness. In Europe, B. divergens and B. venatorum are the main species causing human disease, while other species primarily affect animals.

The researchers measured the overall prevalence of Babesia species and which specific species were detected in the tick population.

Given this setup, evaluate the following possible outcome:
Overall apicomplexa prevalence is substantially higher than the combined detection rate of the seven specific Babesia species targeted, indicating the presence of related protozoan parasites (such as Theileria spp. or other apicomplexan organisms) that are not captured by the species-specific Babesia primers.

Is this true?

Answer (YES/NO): NO